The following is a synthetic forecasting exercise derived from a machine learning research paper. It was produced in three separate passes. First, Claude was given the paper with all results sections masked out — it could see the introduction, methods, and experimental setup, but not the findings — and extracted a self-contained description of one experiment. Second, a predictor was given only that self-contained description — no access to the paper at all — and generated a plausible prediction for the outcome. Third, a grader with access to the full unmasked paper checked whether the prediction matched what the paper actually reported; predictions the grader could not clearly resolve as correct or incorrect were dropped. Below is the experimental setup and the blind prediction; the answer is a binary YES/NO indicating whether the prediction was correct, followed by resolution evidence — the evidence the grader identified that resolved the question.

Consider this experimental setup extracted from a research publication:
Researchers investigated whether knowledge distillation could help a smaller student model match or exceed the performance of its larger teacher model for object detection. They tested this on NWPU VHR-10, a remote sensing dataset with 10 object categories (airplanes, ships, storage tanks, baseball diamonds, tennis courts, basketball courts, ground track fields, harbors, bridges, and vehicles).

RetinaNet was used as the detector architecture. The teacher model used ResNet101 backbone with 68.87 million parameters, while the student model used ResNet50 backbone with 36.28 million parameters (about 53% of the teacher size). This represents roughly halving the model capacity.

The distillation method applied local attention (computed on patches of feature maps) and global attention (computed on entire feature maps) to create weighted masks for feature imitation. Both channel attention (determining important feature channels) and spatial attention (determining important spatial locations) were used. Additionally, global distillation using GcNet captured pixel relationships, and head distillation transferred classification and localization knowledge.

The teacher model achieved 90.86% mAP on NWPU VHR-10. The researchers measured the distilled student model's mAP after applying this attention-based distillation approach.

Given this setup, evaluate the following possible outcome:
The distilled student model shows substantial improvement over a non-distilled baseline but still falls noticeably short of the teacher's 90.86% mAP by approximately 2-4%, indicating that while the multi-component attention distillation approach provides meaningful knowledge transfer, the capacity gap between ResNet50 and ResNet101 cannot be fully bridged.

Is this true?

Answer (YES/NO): NO